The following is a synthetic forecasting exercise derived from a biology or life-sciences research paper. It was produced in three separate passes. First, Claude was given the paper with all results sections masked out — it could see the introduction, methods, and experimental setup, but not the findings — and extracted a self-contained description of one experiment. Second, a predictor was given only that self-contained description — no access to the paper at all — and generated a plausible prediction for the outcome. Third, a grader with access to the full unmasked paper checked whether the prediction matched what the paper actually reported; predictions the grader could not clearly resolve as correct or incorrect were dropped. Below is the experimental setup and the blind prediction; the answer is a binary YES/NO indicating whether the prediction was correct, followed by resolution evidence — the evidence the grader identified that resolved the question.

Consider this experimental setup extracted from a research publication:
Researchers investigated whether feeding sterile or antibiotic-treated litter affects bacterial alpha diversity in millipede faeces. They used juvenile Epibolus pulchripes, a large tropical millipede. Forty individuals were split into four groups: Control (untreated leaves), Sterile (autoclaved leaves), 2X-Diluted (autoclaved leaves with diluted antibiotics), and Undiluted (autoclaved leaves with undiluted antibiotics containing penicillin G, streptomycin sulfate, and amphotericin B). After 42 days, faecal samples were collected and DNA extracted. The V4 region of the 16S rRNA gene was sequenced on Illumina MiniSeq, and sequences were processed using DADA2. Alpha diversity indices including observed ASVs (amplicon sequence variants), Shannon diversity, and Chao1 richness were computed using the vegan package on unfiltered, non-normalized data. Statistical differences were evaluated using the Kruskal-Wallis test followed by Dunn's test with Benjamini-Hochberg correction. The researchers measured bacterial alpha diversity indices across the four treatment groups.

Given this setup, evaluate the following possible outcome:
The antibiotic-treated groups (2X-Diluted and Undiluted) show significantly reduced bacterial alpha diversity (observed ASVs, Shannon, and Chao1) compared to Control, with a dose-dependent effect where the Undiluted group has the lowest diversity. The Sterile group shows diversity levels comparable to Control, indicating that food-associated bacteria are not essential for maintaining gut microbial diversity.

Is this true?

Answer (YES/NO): NO